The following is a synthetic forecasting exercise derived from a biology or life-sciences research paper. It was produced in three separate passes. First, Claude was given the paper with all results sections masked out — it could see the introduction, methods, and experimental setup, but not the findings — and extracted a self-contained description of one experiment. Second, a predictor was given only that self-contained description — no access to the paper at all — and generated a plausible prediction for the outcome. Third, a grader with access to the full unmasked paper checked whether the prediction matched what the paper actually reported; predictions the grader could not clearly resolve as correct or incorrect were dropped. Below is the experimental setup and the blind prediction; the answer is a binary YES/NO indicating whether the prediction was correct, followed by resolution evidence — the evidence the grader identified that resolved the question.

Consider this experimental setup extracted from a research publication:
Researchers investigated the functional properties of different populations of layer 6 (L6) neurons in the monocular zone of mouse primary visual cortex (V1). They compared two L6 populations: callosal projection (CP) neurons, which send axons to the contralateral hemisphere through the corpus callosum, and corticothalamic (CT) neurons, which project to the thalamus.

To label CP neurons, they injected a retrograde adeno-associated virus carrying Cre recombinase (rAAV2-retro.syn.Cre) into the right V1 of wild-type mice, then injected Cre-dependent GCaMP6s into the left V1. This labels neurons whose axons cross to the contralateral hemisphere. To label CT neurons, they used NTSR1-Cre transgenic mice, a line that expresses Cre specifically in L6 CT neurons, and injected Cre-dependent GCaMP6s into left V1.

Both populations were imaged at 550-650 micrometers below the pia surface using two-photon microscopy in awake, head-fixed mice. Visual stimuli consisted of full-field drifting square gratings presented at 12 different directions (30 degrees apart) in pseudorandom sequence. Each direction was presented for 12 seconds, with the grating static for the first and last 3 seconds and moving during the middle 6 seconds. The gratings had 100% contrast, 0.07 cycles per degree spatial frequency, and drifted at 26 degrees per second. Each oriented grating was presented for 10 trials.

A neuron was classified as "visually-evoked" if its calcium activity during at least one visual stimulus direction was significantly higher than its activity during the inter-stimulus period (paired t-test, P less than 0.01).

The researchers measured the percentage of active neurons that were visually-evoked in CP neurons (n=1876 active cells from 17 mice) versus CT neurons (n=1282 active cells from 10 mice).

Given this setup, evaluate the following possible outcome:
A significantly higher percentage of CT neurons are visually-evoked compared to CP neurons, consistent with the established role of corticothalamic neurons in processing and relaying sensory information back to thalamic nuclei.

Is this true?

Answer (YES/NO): YES